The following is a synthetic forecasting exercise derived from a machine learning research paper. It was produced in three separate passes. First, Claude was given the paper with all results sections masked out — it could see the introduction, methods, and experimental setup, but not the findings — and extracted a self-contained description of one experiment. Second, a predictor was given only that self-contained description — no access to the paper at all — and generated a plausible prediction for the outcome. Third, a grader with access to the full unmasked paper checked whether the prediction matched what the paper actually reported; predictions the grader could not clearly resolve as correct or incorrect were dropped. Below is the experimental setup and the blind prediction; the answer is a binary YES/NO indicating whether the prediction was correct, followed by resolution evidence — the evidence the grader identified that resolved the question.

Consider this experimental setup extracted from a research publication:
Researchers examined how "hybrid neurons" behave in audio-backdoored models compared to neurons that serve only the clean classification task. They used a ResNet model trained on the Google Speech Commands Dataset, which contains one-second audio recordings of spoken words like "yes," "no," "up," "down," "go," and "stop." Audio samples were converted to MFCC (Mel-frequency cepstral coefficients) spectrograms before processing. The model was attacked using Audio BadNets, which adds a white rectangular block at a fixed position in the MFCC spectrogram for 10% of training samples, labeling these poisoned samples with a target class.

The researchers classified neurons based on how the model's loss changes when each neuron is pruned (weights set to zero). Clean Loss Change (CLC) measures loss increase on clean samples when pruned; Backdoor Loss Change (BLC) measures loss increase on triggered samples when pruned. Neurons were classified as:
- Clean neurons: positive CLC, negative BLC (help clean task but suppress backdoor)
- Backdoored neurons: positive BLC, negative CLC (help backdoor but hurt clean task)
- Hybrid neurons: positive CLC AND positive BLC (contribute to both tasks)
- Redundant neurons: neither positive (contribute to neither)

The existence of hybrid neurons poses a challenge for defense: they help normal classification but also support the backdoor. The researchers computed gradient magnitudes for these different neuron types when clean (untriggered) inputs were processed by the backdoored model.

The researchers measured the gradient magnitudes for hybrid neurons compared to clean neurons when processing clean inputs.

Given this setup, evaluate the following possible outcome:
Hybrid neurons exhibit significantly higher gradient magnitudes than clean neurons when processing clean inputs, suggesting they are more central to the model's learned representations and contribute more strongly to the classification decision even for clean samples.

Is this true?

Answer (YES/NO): YES